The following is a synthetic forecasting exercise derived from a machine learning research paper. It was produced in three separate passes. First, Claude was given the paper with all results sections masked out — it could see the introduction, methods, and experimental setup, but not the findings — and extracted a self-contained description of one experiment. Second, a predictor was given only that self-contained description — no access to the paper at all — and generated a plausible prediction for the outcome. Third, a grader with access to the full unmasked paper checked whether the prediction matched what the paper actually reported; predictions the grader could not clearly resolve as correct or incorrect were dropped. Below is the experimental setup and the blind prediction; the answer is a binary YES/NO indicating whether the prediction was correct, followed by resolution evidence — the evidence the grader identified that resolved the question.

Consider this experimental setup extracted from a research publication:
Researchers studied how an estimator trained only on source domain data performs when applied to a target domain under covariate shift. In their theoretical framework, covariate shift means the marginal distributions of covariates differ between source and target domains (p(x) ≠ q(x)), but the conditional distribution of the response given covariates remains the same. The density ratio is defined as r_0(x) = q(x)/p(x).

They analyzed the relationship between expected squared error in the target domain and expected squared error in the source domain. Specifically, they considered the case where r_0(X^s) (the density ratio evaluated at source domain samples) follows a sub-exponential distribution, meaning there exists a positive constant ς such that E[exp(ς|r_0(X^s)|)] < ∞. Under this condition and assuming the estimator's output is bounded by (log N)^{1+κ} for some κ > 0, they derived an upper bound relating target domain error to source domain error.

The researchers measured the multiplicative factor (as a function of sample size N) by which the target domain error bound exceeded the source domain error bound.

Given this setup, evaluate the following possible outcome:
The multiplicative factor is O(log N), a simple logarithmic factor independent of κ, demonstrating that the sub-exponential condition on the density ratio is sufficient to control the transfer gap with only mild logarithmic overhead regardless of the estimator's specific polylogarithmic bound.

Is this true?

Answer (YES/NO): YES